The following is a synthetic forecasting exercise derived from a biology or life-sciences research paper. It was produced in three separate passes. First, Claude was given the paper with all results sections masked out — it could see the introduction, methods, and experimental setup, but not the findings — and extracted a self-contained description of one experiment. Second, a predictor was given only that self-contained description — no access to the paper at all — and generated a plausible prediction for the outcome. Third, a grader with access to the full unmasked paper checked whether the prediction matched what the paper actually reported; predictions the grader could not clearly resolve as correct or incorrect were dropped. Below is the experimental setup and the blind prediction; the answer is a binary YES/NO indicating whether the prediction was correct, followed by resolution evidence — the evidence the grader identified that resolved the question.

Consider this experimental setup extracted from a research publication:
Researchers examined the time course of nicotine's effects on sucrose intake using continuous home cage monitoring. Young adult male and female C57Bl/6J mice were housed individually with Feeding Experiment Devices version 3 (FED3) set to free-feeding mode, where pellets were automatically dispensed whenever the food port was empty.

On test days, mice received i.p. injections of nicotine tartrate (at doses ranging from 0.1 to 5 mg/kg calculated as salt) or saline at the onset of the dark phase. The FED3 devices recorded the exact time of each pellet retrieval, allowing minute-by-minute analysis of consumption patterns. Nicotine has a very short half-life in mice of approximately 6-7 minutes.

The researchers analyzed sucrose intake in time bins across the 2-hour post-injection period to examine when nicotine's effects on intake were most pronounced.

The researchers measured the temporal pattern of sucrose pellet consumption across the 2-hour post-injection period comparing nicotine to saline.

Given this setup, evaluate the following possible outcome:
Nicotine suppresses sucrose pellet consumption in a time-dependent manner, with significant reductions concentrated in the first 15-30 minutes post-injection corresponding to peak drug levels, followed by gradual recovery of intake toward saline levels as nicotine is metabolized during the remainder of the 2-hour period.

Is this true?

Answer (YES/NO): YES